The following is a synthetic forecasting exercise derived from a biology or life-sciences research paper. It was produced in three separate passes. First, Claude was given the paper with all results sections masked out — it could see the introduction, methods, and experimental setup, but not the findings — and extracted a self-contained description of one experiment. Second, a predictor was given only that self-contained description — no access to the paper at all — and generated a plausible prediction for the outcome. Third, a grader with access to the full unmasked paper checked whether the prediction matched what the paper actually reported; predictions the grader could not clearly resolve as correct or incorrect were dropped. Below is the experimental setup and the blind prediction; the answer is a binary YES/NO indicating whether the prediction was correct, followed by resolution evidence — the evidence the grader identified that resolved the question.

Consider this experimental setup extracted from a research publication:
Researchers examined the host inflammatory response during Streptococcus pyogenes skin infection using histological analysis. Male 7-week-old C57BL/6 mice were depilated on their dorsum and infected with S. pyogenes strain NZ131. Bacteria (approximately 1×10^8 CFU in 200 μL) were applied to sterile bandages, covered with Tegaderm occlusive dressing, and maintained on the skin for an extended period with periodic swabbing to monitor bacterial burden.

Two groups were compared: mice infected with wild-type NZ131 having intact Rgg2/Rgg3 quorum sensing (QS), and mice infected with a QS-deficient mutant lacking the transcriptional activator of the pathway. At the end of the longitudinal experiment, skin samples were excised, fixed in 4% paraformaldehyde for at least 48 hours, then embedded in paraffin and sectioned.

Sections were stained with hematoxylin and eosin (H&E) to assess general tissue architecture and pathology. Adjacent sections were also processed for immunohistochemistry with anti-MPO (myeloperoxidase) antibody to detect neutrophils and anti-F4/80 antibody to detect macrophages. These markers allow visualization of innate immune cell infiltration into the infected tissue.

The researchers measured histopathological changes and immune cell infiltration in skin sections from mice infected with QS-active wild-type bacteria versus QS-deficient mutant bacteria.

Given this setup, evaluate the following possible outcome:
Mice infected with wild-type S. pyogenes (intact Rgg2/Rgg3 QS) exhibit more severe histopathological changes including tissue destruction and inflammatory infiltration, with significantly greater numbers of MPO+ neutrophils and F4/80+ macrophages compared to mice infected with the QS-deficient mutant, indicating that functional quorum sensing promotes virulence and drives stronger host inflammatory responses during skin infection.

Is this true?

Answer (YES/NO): YES